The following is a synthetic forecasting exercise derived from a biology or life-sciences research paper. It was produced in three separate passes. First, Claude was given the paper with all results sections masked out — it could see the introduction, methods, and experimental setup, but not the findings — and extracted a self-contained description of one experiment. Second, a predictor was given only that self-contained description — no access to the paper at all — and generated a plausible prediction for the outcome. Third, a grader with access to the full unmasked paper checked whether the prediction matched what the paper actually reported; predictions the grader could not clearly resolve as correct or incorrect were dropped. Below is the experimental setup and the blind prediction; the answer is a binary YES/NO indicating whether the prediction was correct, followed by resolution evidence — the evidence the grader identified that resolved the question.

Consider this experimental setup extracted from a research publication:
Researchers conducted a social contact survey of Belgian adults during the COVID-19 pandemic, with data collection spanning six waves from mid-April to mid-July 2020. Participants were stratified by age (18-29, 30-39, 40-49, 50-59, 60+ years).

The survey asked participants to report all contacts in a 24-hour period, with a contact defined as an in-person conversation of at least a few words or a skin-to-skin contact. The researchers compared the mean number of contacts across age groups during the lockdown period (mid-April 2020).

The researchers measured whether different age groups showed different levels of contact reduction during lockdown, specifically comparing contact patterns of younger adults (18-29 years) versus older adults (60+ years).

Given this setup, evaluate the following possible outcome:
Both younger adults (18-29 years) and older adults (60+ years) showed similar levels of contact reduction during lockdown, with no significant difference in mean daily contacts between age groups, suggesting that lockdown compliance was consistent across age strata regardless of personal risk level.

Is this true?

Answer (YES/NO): YES